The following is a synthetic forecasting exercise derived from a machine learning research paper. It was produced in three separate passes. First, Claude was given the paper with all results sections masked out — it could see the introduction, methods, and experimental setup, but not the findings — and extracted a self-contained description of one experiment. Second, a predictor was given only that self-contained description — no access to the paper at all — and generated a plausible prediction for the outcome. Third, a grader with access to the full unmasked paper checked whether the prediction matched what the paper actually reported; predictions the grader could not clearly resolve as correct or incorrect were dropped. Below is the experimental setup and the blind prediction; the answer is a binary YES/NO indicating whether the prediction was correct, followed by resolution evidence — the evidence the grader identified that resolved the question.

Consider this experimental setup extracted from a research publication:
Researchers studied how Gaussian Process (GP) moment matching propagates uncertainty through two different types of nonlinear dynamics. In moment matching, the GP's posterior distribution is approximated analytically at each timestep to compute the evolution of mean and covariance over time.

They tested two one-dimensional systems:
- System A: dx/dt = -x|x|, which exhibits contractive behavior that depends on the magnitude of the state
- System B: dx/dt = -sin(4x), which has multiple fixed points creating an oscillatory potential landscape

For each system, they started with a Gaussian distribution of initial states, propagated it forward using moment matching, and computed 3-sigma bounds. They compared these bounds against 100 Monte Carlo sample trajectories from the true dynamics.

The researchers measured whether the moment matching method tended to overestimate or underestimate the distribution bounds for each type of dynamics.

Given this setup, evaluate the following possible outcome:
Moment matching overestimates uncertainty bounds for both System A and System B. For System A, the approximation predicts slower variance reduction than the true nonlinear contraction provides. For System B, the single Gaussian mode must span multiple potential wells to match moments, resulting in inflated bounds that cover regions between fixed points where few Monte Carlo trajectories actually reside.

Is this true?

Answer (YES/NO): NO